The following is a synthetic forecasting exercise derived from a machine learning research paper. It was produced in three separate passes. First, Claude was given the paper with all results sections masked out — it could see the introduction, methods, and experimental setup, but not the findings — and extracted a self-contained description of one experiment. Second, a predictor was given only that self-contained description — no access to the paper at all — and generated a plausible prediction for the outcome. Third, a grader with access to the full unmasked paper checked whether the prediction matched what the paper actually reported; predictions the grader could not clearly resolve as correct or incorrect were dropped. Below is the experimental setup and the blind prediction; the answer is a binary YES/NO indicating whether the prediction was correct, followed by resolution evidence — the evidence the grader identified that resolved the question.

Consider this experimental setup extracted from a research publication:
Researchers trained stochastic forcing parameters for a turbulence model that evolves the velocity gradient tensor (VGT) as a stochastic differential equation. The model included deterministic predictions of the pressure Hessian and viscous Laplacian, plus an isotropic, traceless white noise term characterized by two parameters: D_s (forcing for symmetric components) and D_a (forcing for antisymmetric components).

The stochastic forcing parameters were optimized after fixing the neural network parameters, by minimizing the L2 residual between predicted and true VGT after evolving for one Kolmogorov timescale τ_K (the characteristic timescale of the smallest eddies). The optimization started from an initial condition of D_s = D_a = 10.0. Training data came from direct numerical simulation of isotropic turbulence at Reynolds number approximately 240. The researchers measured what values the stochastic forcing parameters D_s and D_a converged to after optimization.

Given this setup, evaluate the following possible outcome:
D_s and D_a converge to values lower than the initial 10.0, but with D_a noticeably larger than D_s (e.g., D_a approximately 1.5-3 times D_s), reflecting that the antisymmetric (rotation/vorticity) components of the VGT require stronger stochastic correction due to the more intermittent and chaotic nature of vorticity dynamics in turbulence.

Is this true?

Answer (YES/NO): NO